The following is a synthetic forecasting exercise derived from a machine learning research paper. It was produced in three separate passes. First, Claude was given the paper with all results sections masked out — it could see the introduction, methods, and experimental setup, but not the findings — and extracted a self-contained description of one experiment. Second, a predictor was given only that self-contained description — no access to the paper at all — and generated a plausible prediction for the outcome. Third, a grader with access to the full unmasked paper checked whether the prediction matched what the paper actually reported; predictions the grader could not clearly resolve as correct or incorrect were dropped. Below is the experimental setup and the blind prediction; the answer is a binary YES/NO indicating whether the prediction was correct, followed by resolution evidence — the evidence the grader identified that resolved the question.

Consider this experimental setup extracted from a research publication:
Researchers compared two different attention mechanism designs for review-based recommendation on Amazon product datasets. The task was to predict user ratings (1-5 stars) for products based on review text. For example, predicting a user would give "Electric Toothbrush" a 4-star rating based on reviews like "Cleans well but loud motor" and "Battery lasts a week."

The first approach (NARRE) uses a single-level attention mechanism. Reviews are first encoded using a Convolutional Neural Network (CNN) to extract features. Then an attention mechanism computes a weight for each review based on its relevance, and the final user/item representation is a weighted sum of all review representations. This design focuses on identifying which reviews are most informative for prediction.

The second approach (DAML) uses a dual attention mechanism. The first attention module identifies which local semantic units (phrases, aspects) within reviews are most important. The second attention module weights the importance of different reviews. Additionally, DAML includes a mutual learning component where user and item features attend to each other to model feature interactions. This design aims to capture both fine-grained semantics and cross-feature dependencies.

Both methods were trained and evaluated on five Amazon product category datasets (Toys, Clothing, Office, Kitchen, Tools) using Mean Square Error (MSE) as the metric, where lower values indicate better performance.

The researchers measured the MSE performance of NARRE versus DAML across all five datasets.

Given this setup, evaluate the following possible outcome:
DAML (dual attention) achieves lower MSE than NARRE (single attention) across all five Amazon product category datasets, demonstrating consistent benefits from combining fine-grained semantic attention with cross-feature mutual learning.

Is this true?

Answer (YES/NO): NO